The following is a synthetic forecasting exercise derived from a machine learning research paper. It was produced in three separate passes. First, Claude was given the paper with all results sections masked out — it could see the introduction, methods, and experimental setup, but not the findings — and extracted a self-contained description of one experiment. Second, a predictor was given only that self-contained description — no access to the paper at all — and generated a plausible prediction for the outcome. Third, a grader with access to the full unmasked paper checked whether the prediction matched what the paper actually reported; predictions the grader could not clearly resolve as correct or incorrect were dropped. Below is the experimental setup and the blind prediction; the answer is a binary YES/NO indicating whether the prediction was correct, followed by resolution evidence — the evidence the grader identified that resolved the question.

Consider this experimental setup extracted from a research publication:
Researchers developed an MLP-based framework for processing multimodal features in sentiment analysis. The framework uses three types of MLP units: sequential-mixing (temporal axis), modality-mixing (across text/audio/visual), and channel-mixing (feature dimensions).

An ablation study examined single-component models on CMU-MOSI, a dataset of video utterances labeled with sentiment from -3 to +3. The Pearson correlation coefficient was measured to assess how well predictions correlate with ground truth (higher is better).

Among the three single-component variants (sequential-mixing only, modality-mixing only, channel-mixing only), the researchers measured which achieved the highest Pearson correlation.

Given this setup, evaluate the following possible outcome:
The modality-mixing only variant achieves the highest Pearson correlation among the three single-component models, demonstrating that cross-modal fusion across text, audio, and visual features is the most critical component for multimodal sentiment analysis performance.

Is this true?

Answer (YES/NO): NO